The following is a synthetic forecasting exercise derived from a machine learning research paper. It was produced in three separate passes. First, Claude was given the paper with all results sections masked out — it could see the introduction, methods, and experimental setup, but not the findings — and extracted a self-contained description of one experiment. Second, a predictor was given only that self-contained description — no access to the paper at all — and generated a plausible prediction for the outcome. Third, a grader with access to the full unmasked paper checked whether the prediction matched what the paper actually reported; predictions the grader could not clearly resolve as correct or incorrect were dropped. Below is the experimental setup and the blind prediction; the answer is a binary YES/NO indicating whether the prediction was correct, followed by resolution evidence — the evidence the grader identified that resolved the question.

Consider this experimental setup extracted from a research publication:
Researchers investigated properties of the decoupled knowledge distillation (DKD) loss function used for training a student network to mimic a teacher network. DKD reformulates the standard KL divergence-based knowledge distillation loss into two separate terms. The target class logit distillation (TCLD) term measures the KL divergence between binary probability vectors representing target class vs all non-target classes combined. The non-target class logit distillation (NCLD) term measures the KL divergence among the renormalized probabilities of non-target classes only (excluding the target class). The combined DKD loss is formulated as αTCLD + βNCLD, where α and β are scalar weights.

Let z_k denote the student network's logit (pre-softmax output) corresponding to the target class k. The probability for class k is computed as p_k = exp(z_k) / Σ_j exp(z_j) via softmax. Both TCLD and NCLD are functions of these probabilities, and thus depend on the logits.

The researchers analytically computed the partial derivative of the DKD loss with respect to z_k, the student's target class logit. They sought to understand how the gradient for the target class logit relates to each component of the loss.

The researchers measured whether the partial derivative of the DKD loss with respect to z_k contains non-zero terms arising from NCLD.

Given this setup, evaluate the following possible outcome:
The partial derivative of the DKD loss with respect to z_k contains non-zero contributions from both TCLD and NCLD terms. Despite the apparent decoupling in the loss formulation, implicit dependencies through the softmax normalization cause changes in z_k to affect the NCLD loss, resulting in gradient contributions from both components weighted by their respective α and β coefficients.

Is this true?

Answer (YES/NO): NO